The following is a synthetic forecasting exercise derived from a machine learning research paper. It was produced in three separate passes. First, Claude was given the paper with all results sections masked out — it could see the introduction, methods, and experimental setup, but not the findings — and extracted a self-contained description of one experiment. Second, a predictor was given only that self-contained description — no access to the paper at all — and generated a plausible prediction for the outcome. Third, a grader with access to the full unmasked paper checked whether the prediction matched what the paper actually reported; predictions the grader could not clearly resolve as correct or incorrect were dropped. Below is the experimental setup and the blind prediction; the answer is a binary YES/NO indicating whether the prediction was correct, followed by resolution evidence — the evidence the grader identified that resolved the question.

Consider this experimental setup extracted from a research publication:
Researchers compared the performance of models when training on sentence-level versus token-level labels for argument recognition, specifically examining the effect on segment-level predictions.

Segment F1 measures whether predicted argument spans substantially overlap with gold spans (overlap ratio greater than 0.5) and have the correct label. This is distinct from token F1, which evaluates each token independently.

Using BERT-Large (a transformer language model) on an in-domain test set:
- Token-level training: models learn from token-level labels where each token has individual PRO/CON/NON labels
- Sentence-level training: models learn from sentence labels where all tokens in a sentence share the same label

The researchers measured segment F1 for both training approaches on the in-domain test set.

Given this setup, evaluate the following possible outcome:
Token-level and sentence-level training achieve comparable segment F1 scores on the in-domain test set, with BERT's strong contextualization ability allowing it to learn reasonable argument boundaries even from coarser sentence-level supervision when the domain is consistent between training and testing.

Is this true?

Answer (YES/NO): NO